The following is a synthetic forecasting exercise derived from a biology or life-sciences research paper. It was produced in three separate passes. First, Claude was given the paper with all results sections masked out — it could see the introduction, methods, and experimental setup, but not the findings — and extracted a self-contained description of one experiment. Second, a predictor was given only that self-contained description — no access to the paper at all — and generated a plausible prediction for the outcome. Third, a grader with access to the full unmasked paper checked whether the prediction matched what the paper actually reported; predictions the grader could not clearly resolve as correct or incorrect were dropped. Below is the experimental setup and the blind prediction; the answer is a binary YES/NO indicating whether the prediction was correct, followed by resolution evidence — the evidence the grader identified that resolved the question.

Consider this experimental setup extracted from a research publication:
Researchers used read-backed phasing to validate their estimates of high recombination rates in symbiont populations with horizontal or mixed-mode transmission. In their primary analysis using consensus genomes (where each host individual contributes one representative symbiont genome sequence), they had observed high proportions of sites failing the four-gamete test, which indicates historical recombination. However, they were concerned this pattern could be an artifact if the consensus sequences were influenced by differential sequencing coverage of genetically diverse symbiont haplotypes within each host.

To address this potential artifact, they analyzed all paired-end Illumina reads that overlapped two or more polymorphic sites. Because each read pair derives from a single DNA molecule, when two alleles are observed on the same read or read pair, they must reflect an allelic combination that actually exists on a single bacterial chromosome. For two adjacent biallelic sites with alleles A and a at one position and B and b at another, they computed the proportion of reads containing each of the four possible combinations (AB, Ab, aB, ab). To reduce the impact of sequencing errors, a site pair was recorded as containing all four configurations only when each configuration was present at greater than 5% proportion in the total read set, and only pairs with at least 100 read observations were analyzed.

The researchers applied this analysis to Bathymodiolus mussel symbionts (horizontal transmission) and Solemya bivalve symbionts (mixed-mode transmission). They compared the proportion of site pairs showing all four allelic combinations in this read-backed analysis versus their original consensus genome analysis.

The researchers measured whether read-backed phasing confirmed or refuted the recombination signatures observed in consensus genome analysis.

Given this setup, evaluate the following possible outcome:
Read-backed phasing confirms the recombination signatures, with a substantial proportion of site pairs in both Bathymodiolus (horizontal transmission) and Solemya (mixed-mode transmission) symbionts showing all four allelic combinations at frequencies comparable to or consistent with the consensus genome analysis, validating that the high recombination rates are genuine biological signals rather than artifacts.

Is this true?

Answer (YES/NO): YES